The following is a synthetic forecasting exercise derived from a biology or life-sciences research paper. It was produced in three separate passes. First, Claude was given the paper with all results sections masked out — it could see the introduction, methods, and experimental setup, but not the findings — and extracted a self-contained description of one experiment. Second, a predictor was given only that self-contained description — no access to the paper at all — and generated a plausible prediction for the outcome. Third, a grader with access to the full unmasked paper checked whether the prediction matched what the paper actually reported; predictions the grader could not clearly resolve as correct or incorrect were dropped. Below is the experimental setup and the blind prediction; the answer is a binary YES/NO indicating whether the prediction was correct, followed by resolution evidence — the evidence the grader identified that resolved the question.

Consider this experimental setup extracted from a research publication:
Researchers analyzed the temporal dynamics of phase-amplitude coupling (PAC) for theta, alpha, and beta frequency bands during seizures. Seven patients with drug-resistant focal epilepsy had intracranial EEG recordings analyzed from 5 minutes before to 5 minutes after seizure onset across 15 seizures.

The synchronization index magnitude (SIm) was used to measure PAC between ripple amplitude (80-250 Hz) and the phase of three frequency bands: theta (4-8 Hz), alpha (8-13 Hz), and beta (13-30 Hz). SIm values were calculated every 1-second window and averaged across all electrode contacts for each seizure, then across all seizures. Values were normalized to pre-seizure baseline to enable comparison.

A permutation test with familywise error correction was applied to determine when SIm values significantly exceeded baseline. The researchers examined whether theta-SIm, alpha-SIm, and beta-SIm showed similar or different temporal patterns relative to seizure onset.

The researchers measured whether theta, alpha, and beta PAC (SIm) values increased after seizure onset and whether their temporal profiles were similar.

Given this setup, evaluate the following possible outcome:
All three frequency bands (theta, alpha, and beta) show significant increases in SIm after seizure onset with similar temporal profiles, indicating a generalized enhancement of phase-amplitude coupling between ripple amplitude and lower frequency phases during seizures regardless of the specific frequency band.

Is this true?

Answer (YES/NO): NO